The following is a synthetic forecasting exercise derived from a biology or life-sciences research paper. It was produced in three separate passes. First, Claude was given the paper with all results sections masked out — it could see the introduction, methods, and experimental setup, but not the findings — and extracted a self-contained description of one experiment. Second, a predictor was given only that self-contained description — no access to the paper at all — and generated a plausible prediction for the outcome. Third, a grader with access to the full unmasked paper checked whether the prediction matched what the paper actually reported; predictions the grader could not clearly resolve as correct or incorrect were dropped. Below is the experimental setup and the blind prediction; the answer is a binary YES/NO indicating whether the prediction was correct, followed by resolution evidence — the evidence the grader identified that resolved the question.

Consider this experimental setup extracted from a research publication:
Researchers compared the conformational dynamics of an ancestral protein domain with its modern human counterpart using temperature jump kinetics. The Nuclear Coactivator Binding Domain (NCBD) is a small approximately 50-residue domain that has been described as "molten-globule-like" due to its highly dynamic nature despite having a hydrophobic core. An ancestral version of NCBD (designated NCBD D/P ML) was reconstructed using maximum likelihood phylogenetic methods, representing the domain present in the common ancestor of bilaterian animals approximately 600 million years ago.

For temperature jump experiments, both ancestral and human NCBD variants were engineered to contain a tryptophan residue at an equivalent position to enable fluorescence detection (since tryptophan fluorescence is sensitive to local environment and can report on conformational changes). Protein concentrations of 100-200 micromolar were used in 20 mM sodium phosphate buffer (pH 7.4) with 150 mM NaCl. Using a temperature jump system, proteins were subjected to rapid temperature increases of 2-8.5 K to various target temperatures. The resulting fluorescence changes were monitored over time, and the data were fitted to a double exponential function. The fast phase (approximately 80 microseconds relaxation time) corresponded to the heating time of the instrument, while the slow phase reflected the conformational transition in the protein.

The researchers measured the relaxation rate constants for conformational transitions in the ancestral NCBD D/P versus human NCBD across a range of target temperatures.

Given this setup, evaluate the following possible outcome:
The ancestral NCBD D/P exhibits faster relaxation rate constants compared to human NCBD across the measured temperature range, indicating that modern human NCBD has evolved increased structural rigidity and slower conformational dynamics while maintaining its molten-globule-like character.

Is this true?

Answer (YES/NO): NO